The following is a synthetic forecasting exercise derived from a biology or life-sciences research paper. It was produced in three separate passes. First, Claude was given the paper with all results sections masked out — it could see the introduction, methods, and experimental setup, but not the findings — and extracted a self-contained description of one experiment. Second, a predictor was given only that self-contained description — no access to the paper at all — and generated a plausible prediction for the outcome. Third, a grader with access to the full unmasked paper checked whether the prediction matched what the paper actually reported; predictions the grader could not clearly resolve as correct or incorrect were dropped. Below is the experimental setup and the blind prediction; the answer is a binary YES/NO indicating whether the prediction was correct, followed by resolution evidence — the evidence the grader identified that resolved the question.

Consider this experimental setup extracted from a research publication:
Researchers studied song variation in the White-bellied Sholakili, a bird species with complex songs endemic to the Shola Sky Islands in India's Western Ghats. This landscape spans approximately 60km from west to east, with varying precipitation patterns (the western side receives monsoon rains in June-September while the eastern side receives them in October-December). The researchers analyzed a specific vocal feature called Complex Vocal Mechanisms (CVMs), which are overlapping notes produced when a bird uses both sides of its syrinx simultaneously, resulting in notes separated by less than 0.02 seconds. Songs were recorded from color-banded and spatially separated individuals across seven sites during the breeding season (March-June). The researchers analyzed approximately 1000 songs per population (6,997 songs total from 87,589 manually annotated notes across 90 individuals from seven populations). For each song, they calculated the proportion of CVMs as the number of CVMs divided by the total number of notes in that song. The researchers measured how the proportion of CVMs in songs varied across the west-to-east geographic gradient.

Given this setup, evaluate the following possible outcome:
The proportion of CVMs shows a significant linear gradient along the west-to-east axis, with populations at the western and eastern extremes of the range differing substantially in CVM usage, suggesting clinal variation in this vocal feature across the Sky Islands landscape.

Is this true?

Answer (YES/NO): YES